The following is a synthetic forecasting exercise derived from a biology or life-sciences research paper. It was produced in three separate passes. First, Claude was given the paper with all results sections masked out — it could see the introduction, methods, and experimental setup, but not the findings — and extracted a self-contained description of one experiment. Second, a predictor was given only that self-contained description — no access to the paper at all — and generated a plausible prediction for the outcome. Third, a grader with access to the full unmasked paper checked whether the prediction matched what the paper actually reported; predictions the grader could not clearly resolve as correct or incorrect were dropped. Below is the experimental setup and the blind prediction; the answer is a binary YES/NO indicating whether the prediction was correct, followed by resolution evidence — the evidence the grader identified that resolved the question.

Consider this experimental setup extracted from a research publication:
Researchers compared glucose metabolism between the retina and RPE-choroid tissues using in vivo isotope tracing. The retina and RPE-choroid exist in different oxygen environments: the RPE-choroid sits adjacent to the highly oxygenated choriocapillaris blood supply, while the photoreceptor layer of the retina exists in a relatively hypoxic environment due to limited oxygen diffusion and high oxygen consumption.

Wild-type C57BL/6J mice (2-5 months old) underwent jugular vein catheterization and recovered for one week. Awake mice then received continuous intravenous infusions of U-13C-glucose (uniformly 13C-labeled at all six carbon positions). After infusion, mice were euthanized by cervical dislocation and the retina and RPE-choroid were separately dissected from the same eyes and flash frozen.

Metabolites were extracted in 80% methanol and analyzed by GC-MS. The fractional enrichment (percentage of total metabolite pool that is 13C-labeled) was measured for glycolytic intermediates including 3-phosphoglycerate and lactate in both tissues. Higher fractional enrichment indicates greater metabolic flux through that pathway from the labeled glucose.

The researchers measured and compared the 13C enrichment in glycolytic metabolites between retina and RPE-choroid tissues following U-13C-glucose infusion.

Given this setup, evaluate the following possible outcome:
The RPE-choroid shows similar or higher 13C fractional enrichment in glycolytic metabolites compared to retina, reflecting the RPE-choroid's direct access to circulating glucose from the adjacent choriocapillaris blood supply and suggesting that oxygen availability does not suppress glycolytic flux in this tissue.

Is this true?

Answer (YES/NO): NO